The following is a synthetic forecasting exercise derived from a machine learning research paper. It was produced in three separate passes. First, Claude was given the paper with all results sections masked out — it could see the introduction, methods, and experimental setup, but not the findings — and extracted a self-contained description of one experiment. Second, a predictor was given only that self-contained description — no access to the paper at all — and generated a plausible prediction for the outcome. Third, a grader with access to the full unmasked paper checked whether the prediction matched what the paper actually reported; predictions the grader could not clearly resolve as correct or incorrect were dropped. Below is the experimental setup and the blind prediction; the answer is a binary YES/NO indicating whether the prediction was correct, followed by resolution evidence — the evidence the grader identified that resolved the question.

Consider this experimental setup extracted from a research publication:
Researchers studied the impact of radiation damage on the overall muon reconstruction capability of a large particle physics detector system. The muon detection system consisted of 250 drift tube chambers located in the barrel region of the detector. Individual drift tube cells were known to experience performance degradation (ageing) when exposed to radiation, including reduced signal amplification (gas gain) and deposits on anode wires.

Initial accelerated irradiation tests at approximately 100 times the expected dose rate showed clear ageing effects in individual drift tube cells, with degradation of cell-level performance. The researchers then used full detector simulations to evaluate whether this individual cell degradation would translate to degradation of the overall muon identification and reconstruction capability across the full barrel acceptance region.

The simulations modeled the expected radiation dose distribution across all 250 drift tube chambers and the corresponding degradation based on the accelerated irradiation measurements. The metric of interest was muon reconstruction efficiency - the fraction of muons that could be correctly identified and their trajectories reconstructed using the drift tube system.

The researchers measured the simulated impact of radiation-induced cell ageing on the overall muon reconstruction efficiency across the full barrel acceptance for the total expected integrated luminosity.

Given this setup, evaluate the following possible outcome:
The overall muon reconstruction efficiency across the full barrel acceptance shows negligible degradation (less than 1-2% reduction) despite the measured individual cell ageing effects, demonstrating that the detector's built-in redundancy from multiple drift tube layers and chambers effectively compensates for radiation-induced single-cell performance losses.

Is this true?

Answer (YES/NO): YES